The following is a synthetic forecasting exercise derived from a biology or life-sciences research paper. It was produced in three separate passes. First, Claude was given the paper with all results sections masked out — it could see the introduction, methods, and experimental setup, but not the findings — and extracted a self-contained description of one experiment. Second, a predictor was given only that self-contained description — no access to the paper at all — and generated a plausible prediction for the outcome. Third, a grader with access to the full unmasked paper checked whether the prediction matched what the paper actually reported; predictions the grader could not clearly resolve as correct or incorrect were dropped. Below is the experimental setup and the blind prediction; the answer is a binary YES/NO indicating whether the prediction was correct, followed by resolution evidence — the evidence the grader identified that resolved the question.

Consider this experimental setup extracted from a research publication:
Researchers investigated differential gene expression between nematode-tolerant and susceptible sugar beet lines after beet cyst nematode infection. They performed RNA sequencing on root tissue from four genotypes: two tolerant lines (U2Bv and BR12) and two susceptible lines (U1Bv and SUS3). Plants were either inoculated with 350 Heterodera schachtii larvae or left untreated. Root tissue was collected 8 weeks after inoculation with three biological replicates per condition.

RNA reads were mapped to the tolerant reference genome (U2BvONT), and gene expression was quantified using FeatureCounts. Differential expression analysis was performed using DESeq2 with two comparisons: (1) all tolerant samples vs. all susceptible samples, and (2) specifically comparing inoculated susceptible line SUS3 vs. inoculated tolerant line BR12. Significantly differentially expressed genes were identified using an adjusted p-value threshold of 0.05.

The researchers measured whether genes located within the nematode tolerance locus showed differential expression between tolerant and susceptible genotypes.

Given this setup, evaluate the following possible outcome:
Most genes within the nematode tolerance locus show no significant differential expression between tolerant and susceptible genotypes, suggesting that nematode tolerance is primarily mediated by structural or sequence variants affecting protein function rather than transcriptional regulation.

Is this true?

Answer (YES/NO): NO